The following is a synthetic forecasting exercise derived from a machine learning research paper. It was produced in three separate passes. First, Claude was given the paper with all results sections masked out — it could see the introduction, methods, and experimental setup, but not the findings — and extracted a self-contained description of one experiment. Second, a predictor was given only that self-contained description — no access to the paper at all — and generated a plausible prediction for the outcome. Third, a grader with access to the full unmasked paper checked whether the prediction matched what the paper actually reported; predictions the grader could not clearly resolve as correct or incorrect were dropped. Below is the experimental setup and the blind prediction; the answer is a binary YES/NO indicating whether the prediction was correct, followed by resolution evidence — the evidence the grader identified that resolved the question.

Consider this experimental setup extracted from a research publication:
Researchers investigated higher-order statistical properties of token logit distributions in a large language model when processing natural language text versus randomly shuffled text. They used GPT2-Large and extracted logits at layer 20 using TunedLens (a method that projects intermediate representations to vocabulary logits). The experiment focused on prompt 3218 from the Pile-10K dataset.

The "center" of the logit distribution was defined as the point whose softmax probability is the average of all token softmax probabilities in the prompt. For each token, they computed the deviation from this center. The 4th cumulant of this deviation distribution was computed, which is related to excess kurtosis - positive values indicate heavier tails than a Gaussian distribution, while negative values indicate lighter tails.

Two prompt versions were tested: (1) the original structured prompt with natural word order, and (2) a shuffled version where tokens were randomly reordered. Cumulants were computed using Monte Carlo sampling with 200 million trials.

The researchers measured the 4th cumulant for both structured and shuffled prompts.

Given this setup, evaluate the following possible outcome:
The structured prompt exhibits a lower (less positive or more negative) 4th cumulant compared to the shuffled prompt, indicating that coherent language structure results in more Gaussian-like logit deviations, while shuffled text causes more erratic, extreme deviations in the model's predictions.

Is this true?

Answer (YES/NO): NO